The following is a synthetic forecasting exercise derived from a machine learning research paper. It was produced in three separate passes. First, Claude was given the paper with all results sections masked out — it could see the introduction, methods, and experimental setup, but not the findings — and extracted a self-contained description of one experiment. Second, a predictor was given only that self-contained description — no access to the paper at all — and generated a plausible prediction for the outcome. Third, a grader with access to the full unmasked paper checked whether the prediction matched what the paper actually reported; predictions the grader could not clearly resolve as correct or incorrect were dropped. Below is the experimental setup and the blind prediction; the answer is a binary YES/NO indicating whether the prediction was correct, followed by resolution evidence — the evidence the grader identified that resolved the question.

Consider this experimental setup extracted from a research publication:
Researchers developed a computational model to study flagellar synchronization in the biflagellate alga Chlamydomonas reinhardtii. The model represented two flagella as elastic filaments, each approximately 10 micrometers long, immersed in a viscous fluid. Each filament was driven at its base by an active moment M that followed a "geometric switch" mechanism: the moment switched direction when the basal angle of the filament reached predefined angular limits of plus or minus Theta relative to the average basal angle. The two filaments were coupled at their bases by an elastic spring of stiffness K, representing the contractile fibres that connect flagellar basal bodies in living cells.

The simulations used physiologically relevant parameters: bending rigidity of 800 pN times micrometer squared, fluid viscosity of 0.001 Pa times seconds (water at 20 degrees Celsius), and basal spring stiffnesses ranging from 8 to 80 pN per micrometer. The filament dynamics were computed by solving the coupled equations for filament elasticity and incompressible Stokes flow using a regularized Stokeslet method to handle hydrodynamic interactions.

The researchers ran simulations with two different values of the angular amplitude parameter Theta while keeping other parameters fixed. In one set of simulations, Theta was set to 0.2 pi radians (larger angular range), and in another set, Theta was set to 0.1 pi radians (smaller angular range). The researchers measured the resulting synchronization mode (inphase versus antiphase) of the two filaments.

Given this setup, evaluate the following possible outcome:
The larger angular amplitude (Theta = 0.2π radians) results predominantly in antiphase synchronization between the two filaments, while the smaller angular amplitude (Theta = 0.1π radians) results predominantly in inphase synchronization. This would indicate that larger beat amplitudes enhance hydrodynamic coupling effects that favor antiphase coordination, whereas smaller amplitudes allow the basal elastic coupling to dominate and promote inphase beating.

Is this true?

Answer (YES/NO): NO